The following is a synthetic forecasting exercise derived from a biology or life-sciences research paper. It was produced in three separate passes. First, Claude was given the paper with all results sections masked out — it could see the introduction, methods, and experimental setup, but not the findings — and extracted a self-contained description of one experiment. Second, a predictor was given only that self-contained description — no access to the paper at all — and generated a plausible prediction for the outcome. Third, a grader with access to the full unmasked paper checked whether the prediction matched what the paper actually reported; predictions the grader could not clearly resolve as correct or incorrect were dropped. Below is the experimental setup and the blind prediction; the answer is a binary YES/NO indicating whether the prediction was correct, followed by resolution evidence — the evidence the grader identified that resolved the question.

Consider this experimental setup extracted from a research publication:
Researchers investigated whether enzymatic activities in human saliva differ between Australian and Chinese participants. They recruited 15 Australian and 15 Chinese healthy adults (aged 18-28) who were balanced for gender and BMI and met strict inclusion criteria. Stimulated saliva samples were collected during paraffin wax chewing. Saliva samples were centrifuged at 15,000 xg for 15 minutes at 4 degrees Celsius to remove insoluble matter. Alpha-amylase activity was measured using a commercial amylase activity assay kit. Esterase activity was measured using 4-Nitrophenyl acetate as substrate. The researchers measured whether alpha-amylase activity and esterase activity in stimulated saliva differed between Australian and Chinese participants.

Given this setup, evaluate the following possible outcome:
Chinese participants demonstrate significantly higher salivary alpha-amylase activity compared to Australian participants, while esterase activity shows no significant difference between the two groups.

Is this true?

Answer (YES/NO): NO